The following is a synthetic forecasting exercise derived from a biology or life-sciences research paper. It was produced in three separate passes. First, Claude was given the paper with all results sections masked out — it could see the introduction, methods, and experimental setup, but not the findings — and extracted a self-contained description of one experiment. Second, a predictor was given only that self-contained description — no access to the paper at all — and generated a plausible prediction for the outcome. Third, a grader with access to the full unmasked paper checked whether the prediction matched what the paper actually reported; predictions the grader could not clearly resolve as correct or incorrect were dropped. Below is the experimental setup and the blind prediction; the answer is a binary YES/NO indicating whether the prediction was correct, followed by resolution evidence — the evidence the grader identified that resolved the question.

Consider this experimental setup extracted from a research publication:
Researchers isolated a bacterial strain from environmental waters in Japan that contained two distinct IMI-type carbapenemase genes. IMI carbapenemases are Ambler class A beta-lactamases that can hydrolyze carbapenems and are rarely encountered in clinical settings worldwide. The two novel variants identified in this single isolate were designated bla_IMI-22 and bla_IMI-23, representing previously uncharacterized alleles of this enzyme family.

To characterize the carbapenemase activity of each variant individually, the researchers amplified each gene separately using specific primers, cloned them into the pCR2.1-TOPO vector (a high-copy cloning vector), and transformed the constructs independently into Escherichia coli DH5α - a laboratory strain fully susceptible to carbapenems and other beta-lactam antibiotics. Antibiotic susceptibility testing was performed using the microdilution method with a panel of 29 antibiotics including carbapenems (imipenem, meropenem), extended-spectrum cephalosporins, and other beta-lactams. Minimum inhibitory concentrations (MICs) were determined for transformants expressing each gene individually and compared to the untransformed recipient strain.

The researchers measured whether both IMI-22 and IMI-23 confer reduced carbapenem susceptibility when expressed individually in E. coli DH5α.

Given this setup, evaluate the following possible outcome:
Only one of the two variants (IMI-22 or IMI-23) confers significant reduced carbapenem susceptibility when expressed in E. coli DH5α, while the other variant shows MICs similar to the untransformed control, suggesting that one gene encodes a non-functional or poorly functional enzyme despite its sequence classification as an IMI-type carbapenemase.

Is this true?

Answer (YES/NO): YES